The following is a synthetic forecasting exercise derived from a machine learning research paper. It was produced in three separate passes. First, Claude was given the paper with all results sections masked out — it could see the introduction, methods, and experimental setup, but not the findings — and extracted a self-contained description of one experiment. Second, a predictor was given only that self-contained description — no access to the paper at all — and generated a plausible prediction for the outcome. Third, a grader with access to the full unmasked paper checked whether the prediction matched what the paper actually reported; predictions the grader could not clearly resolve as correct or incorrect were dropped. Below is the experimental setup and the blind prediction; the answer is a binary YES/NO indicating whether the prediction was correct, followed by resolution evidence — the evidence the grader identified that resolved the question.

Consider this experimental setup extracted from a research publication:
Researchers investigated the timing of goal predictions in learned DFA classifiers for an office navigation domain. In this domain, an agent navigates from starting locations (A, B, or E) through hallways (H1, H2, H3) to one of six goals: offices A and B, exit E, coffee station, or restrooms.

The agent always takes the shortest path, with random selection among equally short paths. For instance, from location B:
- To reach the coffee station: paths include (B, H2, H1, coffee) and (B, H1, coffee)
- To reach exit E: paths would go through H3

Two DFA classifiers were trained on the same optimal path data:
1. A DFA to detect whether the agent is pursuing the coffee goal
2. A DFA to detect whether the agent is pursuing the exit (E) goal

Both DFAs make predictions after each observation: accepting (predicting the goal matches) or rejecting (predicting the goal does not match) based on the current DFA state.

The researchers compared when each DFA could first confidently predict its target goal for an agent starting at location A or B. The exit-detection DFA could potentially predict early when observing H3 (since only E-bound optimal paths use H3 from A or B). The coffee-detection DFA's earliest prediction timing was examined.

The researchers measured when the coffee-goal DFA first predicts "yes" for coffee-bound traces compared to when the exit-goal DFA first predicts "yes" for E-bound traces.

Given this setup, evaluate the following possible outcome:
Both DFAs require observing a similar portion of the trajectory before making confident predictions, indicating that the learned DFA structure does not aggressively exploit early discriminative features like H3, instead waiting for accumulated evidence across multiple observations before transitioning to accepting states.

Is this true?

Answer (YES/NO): NO